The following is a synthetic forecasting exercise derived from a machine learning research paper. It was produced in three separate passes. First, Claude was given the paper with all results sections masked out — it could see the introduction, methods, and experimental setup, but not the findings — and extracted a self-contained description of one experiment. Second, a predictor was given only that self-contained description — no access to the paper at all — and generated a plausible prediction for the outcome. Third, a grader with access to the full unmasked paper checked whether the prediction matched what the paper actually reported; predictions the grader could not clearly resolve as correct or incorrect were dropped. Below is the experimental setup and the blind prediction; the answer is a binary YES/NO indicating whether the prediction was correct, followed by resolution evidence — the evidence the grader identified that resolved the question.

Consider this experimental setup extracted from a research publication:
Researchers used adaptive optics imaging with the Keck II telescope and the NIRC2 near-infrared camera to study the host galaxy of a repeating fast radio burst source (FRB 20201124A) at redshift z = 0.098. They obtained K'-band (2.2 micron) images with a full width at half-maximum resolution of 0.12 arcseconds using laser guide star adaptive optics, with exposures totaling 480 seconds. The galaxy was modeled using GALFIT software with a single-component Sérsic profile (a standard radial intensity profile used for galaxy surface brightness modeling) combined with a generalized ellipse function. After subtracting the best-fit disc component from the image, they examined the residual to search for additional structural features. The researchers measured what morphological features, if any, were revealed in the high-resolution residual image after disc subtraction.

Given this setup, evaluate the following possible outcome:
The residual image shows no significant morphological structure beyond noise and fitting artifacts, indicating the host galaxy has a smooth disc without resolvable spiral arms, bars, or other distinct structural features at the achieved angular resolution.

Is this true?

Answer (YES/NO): NO